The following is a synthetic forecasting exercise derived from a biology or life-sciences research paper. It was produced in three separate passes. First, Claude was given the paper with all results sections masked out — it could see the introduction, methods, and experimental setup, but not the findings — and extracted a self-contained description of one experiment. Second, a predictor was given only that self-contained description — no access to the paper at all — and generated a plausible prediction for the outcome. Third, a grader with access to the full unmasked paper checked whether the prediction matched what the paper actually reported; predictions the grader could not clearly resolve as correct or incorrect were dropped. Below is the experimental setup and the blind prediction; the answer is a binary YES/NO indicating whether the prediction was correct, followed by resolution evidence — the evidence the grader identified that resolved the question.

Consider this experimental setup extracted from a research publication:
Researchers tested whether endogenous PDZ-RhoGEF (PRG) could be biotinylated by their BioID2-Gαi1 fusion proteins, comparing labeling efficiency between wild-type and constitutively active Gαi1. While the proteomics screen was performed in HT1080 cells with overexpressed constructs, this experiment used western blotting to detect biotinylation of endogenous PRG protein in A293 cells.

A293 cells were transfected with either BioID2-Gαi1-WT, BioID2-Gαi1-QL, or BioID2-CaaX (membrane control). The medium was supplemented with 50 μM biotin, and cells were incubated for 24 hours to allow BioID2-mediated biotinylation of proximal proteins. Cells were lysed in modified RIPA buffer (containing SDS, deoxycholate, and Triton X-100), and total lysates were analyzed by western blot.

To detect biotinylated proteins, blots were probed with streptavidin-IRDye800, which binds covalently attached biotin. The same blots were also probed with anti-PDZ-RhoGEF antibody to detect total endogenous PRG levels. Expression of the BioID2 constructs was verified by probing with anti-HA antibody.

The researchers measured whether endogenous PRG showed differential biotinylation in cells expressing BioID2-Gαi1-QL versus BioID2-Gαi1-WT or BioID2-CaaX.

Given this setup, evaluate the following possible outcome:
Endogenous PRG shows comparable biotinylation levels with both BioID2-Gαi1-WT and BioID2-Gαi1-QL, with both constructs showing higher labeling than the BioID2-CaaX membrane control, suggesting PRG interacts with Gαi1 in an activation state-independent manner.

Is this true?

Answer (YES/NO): NO